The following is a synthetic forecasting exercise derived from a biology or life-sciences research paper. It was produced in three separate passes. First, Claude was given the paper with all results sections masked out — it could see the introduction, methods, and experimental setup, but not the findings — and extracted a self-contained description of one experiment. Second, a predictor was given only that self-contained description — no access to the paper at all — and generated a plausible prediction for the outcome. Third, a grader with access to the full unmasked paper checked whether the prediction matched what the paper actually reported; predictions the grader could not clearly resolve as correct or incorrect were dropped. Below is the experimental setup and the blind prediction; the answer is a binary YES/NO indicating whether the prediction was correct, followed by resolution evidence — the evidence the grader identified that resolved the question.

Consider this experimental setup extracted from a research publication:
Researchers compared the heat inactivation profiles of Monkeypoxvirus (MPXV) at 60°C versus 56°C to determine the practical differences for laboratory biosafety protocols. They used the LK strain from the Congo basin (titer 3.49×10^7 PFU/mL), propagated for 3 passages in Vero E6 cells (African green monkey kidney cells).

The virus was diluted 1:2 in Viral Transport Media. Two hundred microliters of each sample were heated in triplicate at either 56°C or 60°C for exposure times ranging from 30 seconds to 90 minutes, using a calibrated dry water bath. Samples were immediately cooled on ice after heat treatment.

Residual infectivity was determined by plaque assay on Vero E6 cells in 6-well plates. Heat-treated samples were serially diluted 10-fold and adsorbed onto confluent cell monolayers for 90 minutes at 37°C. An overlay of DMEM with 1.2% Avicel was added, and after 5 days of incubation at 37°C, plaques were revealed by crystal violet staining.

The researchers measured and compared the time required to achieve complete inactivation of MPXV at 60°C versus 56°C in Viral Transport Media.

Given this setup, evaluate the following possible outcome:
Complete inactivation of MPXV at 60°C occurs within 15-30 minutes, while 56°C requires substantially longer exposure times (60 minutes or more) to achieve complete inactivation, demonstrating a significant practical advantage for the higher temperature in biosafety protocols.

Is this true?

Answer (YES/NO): NO